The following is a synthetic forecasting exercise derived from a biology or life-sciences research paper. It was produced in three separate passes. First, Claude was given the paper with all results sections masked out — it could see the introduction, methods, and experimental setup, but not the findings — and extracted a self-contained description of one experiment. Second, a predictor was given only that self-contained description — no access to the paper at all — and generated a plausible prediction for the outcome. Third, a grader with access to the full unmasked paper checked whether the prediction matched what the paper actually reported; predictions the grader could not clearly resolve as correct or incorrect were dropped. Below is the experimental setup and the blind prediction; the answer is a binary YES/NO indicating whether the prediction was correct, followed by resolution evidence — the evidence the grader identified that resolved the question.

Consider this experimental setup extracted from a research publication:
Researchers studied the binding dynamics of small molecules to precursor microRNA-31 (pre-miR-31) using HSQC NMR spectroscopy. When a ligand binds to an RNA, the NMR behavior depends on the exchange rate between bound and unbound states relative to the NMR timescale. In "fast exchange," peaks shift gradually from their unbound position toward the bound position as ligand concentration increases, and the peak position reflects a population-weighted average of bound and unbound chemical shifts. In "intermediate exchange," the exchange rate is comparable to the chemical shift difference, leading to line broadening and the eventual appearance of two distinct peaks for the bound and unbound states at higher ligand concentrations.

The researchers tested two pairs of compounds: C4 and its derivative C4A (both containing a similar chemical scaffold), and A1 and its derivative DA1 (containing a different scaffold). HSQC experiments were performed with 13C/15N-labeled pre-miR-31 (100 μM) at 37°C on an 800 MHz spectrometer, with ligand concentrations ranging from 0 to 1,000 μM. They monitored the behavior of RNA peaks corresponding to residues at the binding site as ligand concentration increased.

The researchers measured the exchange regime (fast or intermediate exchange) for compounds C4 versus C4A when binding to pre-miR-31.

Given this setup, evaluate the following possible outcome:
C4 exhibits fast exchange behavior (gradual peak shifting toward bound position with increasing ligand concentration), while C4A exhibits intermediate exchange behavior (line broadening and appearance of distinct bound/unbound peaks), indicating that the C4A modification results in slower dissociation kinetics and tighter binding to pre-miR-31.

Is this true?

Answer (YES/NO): YES